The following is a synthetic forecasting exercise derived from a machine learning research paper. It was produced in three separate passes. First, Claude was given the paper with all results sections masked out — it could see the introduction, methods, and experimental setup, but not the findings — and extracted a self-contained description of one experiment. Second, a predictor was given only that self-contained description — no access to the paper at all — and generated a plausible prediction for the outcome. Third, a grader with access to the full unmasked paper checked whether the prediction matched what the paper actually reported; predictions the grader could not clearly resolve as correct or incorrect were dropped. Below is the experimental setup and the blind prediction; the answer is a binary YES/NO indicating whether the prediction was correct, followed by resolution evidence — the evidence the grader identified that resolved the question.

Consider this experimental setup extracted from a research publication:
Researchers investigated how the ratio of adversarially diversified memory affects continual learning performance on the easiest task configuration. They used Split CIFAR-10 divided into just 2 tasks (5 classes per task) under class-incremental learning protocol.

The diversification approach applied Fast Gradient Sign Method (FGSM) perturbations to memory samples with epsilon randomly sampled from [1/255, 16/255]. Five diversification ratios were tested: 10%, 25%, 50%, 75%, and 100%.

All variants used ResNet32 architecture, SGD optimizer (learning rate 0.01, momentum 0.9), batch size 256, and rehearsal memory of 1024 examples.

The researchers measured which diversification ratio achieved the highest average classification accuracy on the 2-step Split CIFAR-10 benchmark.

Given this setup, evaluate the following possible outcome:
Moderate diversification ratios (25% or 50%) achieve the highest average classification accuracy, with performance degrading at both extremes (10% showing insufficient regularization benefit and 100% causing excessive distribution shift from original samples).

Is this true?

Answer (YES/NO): NO